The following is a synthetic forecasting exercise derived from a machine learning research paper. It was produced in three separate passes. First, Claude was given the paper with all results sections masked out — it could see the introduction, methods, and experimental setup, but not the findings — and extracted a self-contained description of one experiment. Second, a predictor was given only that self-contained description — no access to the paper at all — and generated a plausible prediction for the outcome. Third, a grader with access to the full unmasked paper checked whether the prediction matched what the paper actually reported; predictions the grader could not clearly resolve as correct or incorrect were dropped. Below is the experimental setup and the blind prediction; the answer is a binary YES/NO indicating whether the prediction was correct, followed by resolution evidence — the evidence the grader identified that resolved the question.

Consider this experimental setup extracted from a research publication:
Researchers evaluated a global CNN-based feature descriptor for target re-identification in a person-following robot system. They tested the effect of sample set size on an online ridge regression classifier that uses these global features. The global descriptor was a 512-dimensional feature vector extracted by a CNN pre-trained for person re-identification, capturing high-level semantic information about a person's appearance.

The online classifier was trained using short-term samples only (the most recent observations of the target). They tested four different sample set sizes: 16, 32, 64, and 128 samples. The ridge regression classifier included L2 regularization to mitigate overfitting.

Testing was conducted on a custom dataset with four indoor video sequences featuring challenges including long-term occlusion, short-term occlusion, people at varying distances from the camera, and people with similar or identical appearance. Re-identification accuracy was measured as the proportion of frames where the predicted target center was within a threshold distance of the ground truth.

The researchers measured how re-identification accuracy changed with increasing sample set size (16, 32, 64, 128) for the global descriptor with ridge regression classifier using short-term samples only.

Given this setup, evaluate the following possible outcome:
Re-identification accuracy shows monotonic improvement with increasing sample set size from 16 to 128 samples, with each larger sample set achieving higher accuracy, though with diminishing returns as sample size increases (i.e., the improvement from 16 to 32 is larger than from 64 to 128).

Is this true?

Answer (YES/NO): NO